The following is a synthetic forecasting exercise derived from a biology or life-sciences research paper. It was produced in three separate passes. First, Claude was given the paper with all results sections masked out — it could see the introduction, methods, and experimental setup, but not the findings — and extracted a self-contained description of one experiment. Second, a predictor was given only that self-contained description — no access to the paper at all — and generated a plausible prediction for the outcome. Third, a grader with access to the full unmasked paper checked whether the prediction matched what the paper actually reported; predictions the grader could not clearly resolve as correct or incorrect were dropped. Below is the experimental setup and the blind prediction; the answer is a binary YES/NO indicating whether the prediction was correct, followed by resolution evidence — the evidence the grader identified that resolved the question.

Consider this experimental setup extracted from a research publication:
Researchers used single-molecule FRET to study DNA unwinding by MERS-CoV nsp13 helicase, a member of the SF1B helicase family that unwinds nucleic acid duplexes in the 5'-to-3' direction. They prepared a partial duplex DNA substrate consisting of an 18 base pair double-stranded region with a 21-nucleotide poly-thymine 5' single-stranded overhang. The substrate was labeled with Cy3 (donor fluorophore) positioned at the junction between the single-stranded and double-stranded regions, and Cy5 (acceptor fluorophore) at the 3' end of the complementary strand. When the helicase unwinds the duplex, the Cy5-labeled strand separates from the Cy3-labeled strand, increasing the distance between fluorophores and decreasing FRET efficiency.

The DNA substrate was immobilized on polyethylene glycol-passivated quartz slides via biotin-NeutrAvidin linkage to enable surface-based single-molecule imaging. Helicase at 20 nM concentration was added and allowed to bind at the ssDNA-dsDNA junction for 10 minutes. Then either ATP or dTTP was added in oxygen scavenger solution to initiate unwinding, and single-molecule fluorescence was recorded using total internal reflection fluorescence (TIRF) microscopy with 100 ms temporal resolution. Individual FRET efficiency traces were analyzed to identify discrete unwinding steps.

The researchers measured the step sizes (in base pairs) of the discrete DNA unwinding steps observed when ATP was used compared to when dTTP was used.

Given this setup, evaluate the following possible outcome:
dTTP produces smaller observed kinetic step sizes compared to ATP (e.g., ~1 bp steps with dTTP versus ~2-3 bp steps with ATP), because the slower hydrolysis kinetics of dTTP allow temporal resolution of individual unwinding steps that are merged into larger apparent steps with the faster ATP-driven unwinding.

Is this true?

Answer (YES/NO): NO